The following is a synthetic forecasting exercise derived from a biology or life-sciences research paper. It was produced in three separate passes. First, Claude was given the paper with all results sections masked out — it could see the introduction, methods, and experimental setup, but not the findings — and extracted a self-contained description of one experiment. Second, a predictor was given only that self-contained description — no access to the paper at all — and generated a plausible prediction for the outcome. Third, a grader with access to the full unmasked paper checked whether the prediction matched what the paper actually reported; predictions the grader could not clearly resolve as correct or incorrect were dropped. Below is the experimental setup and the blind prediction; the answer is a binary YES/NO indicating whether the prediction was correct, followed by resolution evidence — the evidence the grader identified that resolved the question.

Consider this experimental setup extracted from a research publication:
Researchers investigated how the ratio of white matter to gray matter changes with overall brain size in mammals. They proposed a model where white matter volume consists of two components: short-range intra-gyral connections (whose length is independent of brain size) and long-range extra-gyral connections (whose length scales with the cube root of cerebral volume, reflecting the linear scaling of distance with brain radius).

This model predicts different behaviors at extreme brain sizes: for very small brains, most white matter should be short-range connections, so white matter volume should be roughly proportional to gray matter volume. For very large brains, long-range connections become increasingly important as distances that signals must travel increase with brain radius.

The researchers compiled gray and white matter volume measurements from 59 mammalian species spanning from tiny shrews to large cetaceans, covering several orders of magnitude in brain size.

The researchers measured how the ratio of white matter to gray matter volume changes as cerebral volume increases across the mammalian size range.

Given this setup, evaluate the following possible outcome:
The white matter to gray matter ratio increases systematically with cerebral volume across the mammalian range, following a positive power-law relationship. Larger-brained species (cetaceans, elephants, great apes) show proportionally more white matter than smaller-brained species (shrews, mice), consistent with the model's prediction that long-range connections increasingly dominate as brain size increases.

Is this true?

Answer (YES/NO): NO